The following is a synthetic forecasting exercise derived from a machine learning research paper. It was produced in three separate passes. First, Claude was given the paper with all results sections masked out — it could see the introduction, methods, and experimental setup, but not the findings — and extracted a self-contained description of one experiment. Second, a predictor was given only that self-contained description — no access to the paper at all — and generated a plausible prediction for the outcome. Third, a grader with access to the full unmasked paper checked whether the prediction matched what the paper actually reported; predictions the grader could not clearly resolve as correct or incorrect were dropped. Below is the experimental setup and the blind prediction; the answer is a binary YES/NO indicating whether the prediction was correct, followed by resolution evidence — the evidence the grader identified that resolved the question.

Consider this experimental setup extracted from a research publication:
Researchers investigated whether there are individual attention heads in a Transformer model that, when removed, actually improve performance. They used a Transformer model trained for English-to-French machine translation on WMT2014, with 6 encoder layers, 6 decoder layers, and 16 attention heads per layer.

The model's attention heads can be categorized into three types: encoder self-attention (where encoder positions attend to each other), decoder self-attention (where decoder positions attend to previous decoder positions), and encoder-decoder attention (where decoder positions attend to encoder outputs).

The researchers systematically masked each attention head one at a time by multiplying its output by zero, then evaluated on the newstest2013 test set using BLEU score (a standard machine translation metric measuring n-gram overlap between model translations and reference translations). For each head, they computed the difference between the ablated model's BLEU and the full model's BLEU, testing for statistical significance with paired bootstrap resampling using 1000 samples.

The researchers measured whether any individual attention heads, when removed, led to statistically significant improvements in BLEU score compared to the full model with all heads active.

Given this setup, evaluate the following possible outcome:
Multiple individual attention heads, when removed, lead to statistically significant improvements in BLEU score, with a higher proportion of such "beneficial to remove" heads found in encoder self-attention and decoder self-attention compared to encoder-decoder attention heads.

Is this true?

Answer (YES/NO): NO